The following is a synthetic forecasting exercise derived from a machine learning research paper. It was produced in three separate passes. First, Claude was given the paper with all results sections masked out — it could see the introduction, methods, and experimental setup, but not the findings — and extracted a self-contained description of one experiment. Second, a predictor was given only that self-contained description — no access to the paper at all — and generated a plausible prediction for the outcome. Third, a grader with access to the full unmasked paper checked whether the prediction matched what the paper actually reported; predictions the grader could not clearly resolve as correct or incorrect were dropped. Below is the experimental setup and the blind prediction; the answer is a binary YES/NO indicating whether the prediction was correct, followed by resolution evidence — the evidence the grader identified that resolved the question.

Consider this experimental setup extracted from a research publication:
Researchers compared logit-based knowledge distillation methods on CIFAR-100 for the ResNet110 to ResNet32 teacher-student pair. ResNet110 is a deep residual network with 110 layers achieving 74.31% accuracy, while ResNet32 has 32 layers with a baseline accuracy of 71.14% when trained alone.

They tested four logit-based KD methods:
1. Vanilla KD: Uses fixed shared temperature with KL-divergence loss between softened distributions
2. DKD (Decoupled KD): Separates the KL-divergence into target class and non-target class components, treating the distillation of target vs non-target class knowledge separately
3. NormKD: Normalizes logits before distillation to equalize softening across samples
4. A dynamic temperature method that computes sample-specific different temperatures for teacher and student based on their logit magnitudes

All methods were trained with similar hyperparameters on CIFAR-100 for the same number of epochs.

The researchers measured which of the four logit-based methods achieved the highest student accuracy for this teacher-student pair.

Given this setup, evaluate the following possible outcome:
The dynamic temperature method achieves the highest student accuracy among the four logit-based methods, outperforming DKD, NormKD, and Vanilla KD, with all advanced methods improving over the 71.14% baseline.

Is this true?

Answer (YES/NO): NO